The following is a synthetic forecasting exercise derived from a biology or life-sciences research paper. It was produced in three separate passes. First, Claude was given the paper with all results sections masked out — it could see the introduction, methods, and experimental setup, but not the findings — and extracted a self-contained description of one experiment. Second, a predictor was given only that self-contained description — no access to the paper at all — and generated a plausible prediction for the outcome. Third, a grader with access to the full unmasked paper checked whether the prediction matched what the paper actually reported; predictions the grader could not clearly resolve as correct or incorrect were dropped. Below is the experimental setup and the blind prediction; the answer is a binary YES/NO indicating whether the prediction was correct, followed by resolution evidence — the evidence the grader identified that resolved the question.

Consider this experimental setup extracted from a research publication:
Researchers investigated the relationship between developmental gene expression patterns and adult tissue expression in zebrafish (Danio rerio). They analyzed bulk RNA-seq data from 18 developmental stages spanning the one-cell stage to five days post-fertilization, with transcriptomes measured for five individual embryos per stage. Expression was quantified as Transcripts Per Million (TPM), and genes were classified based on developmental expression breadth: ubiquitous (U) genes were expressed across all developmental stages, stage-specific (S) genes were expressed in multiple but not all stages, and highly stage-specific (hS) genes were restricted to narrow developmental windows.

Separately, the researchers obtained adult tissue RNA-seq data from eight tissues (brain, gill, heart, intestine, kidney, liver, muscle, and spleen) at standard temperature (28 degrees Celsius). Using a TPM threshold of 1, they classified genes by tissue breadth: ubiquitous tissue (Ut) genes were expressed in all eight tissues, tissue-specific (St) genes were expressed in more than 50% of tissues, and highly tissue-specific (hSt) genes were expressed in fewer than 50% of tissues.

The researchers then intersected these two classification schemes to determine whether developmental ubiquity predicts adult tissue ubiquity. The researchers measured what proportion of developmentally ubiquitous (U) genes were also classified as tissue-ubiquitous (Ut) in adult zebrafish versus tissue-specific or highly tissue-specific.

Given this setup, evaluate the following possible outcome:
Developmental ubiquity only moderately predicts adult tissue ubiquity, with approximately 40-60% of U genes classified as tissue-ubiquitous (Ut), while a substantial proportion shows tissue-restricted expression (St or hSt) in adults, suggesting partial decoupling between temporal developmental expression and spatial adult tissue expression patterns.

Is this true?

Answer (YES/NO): NO